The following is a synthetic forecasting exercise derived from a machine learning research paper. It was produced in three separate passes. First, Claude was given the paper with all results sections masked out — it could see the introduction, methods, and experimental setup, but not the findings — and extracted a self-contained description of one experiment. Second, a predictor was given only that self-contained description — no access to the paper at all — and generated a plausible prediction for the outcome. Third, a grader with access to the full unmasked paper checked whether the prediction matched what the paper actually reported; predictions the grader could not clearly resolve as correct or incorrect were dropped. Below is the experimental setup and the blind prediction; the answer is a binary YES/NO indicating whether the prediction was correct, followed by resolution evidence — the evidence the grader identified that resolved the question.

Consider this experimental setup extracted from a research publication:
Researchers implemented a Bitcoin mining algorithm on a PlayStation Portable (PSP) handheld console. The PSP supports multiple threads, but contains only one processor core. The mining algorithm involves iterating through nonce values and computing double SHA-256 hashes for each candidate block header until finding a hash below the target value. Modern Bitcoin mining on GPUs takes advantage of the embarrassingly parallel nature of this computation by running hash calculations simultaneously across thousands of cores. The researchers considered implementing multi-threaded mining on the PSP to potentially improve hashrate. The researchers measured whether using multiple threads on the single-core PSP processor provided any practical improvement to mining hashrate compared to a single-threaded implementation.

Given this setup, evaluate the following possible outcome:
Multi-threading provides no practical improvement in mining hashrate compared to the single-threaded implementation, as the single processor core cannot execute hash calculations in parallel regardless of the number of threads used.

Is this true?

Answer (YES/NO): YES